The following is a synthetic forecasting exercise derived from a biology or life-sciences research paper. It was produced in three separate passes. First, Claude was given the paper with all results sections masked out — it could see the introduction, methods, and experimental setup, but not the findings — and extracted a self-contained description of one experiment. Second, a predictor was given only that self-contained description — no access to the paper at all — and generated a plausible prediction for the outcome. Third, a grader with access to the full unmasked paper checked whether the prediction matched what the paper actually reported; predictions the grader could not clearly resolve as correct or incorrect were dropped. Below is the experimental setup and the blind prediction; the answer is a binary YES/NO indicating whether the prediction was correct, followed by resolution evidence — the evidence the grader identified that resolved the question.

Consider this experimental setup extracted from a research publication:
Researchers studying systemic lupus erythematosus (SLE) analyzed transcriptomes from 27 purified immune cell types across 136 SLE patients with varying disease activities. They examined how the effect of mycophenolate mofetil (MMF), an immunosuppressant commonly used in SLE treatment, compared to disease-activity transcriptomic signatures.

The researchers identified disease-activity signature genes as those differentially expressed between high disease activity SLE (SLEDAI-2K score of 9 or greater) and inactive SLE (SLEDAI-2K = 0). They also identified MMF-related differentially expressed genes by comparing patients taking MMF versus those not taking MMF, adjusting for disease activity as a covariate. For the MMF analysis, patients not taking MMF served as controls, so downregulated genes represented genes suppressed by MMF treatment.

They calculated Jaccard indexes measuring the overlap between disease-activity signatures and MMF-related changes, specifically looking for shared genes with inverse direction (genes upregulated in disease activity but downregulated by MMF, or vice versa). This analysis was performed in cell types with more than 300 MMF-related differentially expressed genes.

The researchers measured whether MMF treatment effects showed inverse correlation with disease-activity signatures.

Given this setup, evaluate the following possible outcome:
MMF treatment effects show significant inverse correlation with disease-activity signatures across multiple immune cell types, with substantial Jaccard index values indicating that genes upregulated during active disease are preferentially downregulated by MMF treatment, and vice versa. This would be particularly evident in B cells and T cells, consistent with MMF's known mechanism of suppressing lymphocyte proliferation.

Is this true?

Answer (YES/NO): NO